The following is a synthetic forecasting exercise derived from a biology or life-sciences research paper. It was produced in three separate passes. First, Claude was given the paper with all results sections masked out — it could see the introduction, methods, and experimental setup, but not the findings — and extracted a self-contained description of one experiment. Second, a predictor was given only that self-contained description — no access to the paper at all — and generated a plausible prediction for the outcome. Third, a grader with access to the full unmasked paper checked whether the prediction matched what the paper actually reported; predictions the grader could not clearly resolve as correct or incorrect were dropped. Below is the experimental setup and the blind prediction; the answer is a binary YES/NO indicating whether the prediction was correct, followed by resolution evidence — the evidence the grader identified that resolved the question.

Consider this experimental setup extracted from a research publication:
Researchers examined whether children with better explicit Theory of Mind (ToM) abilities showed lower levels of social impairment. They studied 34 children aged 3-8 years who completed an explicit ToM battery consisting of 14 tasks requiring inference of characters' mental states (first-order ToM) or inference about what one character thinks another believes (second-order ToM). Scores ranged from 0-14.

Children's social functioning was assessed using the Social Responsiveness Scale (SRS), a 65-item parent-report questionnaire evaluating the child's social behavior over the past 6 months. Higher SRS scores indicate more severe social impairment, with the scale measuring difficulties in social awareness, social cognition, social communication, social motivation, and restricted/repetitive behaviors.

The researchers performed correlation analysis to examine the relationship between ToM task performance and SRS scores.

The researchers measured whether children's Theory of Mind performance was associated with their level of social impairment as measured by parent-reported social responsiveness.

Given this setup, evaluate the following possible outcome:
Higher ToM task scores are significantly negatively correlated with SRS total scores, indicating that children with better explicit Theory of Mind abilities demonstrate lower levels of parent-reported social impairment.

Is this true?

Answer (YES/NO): YES